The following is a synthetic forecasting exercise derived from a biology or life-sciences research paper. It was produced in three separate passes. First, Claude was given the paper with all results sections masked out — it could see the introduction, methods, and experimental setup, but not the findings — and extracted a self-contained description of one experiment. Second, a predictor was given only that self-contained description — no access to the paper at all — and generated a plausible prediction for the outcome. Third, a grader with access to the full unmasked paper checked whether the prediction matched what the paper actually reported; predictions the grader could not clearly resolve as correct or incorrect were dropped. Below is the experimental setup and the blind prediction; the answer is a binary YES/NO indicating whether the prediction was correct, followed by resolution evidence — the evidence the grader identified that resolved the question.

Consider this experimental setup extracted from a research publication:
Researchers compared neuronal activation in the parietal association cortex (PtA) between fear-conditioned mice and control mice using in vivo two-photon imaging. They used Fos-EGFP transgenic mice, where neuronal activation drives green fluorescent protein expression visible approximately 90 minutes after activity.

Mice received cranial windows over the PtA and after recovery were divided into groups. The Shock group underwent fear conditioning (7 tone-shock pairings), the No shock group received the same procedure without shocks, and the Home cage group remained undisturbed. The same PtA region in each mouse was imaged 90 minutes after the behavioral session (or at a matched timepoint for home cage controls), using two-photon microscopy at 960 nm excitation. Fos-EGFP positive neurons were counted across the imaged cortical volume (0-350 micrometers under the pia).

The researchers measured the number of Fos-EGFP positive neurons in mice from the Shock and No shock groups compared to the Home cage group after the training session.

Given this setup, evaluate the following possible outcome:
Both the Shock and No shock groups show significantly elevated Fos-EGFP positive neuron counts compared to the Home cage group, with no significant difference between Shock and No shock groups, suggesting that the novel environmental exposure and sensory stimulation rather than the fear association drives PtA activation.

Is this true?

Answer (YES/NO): NO